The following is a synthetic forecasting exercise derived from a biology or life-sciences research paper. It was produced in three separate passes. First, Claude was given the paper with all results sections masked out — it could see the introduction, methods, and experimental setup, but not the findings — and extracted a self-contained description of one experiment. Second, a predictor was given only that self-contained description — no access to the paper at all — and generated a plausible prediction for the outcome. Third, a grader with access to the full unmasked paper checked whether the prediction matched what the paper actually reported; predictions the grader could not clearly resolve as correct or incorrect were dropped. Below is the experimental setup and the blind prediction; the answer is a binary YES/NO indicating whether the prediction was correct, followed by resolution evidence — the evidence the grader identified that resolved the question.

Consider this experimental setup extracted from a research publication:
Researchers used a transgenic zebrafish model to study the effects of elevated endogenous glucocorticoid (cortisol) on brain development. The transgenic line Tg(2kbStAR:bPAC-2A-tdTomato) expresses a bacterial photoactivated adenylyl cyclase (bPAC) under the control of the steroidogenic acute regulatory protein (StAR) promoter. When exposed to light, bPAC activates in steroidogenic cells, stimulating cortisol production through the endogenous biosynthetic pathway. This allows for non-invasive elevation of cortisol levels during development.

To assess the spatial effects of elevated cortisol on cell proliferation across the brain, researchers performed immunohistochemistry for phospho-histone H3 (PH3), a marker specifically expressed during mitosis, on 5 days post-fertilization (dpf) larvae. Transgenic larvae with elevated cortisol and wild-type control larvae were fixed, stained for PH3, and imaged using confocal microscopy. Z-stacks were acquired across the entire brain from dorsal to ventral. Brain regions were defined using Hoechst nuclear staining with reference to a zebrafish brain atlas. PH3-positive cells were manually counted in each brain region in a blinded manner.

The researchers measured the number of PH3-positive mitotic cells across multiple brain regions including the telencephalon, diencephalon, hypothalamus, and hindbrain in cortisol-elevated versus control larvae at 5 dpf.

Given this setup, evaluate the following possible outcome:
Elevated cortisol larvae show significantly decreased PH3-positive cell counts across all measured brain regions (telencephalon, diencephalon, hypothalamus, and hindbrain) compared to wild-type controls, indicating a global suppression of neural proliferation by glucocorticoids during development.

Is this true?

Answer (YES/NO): NO